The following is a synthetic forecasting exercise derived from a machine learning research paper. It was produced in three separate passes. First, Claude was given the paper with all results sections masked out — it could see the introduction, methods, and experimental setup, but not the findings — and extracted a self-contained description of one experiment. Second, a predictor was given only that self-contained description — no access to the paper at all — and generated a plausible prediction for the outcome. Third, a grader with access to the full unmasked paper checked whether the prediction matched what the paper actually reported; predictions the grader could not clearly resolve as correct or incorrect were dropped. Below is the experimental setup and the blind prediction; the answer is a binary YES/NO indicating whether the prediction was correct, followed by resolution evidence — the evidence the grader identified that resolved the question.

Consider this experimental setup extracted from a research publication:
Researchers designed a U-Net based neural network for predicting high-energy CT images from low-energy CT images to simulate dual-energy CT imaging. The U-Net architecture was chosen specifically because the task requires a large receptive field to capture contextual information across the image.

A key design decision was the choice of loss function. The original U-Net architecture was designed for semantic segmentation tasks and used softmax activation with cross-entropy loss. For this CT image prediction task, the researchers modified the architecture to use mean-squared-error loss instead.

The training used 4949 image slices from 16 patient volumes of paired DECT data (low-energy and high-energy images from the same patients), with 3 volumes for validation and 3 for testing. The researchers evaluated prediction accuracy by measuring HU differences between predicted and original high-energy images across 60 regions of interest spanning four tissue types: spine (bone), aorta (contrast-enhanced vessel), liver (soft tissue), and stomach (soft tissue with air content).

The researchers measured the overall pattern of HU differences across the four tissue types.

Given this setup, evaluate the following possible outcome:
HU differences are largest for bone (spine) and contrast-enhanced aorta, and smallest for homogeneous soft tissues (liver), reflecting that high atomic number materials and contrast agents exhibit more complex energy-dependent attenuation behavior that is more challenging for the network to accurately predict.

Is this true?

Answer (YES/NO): YES